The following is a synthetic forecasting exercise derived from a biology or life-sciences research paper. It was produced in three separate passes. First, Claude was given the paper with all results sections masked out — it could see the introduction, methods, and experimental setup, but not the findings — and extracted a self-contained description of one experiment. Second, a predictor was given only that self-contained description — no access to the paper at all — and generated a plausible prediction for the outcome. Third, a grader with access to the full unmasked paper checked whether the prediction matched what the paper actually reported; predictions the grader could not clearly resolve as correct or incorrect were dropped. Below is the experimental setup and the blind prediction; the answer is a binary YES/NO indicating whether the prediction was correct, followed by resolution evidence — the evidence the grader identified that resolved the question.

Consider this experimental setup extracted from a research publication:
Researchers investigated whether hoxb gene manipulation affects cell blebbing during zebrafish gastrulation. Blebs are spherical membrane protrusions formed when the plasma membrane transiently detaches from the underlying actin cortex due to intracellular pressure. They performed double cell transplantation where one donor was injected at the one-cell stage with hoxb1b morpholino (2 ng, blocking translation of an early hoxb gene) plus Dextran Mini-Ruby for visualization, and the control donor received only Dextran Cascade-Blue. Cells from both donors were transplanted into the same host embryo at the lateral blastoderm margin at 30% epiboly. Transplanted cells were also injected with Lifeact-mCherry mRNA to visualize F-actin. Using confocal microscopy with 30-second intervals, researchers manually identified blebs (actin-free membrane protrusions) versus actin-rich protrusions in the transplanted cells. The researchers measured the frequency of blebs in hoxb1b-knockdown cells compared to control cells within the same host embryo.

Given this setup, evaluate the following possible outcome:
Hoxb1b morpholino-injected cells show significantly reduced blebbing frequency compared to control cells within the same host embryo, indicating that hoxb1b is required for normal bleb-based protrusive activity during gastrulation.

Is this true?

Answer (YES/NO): YES